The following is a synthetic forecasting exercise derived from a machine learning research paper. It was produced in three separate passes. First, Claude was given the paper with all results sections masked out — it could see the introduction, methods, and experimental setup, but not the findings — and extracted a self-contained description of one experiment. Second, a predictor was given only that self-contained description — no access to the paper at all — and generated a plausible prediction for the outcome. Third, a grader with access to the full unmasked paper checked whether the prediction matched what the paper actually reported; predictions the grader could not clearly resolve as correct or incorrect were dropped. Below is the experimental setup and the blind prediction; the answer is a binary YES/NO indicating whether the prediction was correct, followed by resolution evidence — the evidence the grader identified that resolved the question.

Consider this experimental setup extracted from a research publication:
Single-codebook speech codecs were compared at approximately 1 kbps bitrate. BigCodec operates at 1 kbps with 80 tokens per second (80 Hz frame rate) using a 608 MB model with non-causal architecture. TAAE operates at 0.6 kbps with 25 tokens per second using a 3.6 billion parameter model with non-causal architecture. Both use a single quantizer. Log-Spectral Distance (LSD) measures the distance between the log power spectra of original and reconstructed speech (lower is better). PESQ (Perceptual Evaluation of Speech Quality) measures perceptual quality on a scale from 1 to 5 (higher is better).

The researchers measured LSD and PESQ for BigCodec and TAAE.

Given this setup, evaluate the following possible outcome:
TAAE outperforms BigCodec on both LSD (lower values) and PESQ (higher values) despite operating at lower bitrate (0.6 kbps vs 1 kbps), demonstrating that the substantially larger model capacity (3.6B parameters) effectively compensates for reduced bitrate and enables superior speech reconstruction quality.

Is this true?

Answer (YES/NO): NO